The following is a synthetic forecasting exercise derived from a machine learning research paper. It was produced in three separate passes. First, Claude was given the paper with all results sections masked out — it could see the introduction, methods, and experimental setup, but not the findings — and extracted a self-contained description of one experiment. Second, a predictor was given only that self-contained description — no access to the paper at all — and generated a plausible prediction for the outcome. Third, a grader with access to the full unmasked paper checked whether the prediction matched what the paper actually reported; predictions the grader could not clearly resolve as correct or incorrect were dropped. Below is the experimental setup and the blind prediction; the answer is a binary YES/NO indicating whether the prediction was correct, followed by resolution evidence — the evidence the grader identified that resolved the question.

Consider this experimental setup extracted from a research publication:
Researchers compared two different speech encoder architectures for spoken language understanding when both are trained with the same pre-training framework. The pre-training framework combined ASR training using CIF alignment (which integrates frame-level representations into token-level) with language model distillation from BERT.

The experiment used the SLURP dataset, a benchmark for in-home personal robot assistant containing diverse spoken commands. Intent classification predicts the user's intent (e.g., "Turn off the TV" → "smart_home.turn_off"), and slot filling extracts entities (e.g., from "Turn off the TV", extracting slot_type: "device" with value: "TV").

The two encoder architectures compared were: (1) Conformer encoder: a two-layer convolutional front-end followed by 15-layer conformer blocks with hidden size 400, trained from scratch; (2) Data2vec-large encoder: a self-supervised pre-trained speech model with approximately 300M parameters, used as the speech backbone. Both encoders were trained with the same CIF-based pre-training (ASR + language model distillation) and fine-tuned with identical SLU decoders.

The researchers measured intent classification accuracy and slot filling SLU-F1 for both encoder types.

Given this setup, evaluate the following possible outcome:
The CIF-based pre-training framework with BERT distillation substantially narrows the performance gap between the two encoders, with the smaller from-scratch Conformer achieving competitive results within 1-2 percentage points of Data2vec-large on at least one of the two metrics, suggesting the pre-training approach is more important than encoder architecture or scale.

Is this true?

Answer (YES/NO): NO